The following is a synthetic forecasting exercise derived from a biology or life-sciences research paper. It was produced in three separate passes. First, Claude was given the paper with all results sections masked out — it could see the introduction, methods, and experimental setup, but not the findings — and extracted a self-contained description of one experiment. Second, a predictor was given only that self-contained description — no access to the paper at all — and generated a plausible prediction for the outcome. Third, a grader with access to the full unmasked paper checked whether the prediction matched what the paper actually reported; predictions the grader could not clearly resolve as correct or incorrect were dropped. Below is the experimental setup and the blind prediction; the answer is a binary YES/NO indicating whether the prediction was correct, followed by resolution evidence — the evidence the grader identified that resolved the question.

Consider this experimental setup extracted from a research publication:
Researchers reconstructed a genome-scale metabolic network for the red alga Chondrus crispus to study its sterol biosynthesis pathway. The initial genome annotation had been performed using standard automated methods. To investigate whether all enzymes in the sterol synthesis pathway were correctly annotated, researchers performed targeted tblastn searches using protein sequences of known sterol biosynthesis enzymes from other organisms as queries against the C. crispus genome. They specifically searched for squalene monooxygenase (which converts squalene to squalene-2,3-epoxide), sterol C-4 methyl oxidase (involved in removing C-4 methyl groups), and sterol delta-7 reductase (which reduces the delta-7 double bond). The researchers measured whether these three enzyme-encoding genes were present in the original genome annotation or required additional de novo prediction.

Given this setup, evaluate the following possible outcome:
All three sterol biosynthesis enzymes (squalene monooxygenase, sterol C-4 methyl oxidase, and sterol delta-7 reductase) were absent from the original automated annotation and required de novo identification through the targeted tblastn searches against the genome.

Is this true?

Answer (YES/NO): NO